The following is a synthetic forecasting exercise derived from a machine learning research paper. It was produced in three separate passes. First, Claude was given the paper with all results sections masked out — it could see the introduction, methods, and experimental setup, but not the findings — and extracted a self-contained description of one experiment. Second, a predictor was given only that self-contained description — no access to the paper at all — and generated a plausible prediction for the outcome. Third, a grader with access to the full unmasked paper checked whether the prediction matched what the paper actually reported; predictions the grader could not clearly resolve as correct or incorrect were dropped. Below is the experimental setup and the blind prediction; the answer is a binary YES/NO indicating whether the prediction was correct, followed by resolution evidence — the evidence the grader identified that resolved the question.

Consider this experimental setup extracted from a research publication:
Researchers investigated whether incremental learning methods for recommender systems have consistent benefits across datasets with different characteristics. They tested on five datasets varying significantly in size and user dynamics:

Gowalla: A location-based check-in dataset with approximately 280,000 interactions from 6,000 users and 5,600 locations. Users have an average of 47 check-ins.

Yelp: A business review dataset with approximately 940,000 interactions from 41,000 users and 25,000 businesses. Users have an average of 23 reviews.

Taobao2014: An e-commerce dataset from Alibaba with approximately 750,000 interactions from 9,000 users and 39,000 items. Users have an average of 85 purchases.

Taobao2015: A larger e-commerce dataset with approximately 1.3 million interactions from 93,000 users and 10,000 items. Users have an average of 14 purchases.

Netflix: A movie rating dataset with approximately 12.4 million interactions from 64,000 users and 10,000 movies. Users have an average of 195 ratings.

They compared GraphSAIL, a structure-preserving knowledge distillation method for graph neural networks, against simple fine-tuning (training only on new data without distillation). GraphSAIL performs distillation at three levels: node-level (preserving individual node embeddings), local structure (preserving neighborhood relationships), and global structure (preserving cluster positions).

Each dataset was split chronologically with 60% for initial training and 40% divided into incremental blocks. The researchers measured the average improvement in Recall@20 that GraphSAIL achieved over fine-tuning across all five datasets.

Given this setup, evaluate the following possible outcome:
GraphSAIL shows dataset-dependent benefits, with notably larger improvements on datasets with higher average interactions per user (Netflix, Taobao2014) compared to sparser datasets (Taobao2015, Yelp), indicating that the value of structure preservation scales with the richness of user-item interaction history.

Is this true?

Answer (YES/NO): NO